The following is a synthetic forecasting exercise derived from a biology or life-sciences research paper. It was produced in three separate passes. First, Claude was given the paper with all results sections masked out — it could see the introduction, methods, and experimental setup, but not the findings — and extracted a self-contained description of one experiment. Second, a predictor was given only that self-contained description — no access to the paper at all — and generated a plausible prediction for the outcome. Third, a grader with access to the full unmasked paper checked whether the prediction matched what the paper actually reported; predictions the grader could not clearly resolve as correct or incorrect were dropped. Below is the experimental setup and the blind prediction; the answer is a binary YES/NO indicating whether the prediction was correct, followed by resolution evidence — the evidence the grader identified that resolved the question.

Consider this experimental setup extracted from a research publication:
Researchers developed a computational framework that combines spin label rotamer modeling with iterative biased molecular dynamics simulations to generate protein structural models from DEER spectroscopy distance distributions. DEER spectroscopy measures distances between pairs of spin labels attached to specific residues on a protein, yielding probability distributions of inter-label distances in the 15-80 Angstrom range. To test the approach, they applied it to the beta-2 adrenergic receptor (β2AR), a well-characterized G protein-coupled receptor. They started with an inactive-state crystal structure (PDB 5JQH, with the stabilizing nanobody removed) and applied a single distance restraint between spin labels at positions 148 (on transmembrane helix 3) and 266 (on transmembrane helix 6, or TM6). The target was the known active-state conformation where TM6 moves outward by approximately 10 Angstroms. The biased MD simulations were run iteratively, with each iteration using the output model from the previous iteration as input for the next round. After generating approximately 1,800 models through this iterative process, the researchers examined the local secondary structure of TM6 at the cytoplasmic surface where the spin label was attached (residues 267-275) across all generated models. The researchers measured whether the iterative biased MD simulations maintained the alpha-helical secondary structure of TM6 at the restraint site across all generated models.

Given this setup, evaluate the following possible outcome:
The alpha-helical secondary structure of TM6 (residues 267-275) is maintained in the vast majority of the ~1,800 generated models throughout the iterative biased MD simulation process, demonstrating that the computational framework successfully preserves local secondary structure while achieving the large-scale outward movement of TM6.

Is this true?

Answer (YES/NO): NO